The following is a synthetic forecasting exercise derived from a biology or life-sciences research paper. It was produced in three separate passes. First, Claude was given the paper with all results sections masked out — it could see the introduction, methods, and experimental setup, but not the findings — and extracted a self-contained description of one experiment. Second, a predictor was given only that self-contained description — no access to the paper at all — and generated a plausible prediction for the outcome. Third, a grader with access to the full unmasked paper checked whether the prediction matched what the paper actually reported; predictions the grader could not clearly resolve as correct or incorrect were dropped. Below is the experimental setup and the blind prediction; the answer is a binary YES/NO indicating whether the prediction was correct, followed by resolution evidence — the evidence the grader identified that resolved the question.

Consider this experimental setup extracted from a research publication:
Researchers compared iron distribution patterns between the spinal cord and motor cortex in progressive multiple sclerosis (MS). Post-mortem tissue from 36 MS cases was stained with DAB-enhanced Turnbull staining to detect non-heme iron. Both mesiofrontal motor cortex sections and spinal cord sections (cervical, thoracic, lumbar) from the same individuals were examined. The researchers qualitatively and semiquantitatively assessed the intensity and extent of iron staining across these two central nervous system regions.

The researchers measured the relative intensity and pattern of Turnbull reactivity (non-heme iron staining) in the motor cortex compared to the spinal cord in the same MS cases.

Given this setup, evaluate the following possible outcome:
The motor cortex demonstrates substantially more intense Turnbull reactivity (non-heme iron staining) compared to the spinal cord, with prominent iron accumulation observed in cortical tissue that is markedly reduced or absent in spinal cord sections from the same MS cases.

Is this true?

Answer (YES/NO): NO